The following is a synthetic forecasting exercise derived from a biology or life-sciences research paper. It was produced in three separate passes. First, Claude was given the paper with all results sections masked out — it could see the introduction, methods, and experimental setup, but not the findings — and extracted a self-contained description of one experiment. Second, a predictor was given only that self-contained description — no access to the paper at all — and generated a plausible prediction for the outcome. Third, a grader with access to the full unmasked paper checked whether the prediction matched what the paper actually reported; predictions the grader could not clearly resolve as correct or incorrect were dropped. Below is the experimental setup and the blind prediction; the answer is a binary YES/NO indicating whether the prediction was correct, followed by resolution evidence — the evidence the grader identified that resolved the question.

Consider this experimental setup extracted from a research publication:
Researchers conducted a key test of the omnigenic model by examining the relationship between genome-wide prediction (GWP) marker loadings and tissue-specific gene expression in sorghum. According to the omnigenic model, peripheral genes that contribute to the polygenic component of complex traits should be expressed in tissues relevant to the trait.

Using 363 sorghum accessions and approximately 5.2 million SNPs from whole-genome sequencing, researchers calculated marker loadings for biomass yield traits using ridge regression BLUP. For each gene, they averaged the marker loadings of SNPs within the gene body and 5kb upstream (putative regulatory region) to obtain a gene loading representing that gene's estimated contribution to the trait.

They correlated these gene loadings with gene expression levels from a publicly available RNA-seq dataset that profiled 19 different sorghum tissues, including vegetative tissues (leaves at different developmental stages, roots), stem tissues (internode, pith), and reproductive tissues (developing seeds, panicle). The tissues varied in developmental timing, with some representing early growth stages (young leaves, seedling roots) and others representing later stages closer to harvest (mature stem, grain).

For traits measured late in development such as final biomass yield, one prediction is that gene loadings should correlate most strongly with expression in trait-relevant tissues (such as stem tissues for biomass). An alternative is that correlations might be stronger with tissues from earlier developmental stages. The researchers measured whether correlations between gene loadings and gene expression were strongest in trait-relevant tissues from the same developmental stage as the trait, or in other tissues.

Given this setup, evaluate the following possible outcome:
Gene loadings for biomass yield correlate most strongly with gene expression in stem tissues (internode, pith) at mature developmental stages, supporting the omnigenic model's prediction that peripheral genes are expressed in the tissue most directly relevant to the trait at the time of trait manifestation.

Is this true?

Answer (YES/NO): NO